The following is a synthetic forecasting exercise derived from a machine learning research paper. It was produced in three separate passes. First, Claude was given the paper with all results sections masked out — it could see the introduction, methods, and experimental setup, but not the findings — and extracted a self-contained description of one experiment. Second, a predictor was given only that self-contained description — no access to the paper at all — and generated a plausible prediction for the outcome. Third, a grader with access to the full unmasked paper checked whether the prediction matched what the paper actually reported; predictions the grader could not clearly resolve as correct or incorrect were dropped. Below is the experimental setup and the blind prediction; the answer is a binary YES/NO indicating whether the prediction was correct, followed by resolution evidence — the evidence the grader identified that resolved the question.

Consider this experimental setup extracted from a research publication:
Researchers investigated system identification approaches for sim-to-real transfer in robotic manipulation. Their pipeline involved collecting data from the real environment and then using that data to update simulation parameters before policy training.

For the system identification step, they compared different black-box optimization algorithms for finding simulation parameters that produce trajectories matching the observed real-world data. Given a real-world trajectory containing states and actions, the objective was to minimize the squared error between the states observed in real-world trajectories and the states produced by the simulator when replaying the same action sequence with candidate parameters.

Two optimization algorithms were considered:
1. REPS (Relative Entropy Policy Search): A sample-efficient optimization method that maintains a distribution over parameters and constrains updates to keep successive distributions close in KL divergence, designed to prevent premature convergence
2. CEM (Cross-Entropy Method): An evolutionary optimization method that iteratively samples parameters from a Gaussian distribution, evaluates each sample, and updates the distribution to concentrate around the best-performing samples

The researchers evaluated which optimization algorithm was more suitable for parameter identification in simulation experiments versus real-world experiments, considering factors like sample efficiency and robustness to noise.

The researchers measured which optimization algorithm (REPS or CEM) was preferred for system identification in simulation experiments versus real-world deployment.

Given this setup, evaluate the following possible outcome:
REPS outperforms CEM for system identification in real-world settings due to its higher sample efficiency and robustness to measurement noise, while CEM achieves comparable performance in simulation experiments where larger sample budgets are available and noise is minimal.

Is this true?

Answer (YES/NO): NO